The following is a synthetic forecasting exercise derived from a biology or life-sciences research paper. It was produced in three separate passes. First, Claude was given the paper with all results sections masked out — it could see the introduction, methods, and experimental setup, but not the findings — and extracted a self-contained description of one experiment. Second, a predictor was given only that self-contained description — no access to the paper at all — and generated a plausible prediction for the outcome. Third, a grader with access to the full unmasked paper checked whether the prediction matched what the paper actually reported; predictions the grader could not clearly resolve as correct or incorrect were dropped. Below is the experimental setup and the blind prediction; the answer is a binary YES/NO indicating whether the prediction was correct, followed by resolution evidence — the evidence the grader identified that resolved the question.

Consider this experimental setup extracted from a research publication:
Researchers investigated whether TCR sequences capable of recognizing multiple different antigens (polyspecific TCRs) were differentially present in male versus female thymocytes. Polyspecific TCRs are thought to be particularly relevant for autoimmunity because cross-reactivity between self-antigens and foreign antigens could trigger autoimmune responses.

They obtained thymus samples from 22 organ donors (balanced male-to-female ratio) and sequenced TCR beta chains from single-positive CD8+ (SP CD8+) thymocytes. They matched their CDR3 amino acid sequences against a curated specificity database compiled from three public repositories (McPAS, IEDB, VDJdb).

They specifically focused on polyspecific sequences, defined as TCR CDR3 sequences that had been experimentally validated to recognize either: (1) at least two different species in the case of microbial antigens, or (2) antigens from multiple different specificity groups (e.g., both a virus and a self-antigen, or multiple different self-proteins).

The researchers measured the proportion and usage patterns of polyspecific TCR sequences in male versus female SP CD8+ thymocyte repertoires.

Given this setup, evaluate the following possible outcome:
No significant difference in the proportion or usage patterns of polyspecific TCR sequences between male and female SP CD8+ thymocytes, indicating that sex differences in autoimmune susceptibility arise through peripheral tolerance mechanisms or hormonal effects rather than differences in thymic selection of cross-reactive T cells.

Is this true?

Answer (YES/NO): NO